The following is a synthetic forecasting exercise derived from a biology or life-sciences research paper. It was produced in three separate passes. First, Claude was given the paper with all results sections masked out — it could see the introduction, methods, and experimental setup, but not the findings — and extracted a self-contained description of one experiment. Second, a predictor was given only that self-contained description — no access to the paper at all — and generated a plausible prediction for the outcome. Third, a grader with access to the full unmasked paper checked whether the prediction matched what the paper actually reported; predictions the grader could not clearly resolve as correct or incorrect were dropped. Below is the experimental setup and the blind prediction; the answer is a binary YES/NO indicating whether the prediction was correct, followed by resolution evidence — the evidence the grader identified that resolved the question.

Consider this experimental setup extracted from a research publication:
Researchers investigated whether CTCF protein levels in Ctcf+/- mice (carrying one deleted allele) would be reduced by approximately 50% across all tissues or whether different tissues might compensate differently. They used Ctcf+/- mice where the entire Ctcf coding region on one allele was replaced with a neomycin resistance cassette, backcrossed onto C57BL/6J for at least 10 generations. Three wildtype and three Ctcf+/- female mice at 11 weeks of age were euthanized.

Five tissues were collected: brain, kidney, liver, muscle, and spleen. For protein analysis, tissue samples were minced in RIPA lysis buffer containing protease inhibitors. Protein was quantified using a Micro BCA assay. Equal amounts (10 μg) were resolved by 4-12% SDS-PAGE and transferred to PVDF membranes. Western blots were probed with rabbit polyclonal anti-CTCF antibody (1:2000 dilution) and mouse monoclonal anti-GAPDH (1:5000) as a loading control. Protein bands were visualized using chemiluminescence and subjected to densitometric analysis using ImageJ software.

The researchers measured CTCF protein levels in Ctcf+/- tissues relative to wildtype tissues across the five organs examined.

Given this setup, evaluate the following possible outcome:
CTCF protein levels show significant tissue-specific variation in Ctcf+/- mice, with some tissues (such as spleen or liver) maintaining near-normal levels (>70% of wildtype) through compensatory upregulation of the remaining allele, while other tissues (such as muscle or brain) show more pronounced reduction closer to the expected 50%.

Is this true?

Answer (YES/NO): NO